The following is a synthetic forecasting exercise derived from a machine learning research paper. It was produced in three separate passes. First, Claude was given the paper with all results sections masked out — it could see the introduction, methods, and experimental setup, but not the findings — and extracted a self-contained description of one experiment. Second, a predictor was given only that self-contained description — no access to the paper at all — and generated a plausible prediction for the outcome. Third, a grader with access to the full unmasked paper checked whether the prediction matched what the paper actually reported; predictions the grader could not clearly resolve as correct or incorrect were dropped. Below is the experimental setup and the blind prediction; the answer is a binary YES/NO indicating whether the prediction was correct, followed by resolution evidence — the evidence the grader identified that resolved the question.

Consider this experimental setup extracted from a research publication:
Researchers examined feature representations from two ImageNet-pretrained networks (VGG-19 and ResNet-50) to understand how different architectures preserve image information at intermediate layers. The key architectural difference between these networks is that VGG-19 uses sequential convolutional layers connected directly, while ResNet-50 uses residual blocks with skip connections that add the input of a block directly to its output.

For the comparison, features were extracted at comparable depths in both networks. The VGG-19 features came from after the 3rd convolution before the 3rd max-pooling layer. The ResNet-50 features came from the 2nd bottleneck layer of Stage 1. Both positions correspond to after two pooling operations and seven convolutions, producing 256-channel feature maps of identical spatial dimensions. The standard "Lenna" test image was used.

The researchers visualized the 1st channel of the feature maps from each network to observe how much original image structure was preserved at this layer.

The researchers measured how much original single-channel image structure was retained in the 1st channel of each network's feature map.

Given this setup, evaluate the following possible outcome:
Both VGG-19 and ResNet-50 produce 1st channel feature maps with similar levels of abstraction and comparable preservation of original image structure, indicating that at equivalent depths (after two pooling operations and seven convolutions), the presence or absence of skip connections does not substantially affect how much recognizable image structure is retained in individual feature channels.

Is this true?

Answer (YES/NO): NO